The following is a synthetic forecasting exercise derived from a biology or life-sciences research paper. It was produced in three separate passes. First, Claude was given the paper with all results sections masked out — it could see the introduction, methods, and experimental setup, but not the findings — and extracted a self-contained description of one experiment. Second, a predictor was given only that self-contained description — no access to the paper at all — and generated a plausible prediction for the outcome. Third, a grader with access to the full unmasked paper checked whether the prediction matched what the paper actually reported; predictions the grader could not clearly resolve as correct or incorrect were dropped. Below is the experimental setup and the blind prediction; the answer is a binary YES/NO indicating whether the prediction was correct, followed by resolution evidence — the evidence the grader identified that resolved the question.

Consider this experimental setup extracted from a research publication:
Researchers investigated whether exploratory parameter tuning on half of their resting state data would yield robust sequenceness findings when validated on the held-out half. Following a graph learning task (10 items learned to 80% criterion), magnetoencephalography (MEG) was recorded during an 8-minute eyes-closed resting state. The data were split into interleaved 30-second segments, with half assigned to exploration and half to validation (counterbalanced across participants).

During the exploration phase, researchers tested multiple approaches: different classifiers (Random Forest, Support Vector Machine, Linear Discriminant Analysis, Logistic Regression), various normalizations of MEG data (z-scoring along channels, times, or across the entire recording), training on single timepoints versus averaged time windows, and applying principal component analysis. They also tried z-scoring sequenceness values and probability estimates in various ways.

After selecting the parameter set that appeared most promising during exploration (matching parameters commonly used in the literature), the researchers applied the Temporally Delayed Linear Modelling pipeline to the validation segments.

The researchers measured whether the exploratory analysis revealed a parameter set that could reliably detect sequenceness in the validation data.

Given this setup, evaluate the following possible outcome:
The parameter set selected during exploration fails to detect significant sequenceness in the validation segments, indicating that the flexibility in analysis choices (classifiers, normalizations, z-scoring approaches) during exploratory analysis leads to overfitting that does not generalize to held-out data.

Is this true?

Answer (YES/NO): NO